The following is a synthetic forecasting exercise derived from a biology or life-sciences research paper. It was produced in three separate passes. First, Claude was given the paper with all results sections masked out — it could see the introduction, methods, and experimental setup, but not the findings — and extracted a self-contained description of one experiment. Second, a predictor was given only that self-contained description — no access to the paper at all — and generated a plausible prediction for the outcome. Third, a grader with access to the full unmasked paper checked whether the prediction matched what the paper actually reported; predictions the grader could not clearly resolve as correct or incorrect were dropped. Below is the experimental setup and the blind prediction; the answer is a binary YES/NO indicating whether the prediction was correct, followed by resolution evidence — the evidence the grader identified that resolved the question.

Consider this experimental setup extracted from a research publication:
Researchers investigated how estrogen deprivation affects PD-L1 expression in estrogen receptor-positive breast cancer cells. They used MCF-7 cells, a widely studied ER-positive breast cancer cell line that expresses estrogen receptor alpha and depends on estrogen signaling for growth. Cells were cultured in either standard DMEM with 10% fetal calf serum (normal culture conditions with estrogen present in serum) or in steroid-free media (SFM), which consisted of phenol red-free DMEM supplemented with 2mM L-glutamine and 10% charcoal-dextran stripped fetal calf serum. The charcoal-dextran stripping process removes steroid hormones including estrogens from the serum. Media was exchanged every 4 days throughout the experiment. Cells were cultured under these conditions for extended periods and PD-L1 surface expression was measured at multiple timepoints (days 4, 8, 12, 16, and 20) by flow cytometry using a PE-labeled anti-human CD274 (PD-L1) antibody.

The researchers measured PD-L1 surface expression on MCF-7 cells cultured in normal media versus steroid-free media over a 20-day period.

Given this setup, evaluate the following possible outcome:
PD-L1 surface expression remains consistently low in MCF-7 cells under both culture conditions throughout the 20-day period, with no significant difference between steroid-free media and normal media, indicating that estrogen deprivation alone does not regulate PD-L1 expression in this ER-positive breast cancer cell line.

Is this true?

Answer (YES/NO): NO